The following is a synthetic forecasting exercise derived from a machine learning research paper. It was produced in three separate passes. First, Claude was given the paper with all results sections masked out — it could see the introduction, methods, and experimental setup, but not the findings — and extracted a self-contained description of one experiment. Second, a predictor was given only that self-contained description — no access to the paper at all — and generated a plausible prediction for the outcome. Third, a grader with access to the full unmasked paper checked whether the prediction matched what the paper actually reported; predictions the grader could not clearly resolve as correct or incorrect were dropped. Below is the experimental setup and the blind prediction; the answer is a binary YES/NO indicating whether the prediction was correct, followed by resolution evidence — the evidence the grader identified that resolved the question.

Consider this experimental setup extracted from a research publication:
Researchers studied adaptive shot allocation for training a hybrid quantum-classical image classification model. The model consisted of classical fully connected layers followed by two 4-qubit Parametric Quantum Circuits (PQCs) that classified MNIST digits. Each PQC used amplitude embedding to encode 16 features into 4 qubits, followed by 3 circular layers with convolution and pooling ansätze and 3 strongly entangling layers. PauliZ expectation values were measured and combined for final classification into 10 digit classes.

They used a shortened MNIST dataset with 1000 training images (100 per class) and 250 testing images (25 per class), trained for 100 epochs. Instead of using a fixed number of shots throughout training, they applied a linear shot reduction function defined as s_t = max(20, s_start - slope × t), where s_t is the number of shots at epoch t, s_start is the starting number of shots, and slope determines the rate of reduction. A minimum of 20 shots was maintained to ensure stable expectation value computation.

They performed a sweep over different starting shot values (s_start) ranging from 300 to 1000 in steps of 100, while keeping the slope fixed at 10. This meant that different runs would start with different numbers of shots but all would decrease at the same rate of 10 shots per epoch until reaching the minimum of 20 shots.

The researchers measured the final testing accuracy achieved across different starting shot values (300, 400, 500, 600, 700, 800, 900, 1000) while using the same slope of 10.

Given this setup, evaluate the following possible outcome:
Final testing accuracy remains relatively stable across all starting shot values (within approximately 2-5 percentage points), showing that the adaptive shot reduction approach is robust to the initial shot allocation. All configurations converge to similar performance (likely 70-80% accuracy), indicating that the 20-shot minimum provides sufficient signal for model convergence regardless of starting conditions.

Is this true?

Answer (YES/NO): NO